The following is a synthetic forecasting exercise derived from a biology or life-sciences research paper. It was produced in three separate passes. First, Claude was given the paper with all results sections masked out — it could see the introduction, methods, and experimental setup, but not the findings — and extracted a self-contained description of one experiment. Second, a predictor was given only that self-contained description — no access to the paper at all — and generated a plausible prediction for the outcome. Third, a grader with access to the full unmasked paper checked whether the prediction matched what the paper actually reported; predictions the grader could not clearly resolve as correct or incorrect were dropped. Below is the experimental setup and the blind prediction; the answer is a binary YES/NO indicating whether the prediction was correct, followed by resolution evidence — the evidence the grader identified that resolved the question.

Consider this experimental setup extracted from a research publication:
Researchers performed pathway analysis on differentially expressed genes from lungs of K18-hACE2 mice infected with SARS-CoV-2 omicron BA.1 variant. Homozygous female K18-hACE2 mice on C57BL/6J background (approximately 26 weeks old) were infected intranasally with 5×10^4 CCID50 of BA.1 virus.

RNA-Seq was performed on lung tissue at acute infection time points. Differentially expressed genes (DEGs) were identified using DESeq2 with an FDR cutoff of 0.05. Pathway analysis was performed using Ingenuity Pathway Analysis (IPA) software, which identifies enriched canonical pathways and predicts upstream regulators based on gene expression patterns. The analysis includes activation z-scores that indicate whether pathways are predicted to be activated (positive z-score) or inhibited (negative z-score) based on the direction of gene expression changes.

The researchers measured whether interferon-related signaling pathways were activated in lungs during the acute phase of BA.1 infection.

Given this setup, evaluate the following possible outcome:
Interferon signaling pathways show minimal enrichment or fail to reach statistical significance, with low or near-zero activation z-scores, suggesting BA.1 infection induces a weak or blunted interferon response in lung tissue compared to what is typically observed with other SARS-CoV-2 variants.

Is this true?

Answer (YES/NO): NO